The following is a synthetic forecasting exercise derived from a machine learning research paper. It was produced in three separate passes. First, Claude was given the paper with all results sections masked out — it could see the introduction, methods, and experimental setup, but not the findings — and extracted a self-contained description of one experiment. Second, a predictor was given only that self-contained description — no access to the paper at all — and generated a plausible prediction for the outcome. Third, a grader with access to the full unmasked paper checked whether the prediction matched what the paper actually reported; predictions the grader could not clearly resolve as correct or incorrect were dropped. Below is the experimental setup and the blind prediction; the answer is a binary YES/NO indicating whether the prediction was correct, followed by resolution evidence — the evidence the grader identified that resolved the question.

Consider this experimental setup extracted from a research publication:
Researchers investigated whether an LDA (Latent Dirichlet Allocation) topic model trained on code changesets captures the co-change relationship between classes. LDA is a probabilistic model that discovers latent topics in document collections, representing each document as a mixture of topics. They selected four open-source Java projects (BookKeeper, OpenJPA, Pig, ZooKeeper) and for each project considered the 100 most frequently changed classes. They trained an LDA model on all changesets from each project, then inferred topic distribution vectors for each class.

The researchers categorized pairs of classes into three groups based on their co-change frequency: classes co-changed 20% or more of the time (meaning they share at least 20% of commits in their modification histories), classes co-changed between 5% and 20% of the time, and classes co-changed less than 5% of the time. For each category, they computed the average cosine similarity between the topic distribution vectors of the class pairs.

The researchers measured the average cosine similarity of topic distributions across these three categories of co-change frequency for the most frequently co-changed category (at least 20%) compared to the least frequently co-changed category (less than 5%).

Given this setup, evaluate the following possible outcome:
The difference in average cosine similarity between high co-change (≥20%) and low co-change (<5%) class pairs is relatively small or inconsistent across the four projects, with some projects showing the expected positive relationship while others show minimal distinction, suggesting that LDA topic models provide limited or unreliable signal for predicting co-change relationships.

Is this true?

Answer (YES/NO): NO